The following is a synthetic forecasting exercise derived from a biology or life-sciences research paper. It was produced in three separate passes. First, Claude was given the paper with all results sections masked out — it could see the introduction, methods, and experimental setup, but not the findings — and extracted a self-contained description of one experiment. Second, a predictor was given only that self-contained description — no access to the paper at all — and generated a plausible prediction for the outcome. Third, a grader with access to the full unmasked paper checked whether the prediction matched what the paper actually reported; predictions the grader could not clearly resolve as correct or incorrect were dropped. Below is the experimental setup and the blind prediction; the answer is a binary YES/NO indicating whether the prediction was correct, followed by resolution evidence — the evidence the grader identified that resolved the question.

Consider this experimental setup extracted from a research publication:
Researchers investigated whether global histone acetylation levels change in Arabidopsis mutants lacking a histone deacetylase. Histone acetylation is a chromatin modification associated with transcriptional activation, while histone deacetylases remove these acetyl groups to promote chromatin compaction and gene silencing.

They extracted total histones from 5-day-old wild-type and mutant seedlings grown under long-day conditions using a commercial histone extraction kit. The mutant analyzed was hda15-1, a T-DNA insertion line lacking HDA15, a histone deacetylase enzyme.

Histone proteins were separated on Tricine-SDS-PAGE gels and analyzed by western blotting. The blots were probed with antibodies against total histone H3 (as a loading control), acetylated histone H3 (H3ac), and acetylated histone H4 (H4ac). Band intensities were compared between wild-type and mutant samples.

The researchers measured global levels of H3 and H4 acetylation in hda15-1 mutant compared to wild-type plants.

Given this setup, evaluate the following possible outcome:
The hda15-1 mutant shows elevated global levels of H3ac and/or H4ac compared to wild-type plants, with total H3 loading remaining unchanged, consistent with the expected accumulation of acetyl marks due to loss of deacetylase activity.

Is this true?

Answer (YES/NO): YES